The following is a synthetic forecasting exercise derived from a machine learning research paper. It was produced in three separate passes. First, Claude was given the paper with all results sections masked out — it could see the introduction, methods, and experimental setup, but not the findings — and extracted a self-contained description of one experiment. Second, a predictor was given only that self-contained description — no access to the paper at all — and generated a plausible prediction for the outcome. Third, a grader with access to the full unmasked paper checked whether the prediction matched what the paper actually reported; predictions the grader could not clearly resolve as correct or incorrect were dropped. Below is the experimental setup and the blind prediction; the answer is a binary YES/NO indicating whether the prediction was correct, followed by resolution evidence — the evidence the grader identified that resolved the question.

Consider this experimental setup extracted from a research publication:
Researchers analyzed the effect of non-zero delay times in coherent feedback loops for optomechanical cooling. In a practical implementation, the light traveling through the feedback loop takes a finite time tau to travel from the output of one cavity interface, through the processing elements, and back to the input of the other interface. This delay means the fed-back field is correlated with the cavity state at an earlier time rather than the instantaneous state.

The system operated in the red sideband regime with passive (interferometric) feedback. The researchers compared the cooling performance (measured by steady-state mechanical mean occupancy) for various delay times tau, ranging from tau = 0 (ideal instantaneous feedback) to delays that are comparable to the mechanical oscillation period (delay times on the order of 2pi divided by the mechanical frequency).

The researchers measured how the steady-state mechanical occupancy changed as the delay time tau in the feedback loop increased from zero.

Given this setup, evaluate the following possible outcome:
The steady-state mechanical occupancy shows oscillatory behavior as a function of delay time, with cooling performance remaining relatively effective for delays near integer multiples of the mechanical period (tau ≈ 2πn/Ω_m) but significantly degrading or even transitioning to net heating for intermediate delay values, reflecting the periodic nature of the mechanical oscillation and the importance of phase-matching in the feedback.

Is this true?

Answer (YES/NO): NO